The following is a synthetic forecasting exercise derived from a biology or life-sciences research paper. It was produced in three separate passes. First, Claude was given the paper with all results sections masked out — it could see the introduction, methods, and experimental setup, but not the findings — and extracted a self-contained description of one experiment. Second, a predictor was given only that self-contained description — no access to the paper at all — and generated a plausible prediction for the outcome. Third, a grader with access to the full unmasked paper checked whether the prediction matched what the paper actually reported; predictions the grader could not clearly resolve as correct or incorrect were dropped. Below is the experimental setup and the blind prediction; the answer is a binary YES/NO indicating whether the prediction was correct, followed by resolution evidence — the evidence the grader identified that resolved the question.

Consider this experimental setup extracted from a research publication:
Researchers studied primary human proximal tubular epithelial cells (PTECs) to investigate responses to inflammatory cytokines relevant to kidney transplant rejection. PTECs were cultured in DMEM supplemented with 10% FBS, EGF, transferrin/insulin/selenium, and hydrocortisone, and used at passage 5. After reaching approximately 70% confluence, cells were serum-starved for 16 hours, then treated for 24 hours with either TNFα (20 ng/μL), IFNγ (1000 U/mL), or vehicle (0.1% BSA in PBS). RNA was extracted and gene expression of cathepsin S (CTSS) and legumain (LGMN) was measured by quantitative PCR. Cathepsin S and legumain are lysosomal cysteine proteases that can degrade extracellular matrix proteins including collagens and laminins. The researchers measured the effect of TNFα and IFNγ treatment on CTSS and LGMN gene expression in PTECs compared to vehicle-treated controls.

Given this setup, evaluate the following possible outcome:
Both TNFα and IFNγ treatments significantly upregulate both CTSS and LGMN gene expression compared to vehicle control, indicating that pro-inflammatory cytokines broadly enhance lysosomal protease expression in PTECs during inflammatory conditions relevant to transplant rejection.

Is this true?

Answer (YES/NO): NO